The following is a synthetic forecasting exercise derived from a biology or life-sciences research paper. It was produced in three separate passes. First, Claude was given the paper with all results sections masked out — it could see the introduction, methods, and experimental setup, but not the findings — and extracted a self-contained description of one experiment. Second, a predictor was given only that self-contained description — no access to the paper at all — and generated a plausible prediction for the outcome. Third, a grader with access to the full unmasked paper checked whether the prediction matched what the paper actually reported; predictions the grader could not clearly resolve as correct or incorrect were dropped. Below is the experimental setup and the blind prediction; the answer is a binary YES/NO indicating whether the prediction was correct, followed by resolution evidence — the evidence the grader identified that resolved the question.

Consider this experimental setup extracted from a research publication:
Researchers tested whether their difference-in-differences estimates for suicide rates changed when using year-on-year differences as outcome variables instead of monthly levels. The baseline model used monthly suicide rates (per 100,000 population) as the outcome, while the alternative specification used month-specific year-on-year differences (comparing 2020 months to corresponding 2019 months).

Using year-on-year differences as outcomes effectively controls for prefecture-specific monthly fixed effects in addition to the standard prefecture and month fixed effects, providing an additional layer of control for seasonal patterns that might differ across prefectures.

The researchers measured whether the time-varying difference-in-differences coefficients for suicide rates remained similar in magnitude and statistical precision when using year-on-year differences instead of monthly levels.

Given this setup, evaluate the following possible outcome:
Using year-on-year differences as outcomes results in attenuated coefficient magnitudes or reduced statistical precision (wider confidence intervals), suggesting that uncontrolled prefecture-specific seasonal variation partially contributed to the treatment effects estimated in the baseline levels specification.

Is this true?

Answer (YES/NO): YES